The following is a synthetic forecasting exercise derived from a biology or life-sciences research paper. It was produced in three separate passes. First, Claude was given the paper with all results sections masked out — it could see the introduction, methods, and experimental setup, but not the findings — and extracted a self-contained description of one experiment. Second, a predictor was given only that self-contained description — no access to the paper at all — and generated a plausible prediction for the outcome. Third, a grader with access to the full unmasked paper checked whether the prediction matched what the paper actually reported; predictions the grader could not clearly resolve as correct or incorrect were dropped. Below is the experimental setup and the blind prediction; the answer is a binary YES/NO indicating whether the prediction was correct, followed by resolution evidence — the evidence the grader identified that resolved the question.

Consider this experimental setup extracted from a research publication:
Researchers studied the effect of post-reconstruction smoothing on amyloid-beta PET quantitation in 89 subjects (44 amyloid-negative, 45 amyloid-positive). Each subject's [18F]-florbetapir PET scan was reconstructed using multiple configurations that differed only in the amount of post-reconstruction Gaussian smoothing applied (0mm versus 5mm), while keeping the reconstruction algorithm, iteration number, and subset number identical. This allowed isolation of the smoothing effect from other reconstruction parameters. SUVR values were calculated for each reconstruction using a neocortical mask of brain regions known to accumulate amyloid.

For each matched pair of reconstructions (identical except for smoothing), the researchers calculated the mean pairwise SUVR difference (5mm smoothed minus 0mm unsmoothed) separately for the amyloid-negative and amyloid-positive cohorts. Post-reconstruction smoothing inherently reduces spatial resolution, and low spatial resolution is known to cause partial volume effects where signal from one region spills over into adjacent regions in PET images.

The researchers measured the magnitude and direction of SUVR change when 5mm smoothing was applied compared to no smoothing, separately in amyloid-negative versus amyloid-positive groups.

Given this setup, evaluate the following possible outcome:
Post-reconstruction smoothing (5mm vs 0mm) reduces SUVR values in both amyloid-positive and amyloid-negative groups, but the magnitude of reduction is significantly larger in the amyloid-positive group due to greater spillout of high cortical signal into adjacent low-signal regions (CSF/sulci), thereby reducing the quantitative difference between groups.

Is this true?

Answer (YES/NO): NO